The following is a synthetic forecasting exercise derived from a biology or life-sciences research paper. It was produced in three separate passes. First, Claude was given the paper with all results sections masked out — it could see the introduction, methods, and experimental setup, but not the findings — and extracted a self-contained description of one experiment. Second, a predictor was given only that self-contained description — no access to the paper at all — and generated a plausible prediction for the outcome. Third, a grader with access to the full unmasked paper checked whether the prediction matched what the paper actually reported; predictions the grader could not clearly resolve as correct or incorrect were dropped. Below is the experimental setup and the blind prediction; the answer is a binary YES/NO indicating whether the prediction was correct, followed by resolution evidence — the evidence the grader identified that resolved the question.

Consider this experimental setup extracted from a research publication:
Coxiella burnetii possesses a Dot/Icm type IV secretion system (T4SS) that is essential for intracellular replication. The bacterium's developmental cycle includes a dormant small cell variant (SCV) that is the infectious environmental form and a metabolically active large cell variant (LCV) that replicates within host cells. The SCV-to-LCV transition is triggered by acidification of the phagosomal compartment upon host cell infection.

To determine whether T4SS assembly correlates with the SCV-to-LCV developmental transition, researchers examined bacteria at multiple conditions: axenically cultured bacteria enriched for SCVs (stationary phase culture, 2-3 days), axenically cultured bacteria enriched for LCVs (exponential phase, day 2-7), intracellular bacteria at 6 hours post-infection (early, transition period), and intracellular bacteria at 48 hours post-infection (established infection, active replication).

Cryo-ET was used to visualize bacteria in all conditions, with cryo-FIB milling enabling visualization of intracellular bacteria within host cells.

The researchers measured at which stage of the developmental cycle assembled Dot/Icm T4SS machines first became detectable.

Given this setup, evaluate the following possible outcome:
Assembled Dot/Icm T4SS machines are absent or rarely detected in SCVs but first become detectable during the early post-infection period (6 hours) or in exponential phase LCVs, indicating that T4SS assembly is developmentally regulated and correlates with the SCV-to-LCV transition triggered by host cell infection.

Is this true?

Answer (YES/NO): YES